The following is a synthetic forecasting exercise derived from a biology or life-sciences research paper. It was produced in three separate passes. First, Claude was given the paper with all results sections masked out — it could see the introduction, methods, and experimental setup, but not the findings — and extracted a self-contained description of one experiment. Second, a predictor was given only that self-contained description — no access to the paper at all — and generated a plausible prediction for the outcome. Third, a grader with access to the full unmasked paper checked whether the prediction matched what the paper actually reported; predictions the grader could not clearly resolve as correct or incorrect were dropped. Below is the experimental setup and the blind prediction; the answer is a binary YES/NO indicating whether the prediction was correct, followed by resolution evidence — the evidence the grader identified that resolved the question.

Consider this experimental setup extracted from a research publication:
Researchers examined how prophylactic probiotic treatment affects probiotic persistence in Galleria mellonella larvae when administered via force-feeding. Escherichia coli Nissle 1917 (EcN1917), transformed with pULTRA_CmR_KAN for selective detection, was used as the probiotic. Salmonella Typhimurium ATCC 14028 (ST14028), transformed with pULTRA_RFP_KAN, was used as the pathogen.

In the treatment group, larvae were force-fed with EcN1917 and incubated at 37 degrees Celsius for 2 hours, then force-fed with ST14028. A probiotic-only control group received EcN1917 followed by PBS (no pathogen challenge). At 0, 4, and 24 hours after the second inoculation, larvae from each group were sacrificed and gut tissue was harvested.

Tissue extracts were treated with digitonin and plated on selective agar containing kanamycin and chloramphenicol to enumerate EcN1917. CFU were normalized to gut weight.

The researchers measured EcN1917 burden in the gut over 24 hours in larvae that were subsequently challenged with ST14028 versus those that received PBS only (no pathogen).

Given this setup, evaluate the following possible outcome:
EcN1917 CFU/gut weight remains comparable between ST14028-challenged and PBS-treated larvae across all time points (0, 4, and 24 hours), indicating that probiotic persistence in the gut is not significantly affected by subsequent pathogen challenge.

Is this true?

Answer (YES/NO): YES